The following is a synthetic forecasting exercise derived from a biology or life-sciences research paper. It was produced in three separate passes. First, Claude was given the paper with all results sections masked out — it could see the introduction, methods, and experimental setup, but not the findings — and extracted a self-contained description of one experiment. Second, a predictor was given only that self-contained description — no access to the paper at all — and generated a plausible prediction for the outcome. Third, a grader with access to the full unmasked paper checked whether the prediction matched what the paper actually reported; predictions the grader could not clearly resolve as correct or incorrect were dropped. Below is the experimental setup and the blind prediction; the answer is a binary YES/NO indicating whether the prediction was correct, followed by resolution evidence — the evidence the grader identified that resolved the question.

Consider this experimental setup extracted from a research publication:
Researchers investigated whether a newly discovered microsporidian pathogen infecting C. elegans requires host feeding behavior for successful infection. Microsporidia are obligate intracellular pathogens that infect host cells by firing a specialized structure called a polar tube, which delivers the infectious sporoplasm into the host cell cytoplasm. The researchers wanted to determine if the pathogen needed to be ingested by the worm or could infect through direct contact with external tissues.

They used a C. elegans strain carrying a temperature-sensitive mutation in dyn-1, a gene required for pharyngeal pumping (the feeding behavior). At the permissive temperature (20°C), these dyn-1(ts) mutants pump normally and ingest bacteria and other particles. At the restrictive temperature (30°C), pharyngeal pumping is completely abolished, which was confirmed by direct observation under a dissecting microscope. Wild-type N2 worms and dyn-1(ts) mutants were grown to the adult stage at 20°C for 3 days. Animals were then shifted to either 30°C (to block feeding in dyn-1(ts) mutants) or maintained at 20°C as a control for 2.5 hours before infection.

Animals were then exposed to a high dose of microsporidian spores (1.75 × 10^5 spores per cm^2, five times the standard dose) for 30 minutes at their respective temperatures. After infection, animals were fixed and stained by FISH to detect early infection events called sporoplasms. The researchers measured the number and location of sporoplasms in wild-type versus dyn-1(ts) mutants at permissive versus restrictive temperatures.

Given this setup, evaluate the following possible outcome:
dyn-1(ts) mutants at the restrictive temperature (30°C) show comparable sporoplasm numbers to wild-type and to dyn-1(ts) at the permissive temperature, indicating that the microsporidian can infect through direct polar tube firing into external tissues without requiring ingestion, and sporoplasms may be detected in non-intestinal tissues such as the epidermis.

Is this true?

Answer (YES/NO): NO